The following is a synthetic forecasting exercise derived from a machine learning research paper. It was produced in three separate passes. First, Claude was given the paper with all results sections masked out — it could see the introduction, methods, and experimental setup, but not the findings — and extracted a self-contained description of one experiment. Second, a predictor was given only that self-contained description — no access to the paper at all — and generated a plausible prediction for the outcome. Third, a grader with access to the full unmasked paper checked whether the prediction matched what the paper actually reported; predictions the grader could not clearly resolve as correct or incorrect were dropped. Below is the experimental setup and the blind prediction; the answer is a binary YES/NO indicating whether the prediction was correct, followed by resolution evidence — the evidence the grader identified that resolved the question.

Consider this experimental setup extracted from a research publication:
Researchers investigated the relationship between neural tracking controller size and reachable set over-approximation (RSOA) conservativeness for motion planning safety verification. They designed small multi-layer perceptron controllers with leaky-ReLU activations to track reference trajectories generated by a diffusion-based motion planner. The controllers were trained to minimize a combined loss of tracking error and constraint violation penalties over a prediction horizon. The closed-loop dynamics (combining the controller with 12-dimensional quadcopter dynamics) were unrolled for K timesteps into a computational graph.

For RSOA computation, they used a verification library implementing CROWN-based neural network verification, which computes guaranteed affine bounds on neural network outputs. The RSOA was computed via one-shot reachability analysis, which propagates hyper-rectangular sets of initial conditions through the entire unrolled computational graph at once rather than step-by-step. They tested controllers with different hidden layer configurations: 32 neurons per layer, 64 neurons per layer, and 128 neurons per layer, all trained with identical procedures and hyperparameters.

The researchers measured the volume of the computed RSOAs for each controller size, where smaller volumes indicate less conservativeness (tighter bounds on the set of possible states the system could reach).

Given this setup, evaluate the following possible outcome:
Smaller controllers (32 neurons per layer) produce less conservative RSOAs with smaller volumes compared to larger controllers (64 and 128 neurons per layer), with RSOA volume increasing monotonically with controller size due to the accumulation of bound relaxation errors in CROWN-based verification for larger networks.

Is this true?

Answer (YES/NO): YES